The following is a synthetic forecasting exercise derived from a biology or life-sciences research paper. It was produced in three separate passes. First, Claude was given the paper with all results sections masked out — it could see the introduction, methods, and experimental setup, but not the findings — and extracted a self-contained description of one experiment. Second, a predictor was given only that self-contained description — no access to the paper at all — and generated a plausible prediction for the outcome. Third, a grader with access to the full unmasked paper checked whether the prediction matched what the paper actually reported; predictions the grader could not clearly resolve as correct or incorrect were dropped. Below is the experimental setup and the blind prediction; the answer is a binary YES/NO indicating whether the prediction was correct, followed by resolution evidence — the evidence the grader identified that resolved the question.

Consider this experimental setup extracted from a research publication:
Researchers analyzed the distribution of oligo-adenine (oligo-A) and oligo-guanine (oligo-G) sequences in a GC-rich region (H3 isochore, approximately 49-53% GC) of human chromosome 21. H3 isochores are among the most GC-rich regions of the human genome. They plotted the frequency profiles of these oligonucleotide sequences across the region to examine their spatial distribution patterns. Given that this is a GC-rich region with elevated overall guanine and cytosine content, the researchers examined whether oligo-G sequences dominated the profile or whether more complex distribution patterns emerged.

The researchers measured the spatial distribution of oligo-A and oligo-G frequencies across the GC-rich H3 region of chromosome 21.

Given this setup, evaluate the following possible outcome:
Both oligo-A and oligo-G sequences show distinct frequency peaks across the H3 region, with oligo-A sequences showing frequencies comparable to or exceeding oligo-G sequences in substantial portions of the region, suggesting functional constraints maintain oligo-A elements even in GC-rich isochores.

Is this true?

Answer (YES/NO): YES